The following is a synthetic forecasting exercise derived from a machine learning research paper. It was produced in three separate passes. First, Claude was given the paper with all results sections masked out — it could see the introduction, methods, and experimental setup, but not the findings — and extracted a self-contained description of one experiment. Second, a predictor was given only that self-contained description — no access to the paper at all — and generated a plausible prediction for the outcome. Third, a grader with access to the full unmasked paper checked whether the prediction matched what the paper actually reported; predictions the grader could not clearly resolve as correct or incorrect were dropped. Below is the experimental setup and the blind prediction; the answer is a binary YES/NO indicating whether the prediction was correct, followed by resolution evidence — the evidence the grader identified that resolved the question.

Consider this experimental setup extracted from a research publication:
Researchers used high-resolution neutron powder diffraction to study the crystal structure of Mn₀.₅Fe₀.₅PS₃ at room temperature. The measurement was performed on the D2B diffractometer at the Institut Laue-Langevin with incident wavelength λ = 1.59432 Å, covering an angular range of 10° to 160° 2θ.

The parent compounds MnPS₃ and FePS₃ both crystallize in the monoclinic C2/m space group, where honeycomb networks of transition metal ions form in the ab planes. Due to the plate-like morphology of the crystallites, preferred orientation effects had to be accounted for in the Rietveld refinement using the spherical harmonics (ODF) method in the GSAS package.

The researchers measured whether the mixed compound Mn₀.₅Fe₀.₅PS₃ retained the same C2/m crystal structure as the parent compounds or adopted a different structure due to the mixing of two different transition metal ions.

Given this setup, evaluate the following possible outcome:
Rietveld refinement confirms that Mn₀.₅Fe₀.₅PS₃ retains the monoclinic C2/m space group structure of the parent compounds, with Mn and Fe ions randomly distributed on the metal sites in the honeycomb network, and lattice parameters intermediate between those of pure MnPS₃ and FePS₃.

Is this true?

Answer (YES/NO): NO